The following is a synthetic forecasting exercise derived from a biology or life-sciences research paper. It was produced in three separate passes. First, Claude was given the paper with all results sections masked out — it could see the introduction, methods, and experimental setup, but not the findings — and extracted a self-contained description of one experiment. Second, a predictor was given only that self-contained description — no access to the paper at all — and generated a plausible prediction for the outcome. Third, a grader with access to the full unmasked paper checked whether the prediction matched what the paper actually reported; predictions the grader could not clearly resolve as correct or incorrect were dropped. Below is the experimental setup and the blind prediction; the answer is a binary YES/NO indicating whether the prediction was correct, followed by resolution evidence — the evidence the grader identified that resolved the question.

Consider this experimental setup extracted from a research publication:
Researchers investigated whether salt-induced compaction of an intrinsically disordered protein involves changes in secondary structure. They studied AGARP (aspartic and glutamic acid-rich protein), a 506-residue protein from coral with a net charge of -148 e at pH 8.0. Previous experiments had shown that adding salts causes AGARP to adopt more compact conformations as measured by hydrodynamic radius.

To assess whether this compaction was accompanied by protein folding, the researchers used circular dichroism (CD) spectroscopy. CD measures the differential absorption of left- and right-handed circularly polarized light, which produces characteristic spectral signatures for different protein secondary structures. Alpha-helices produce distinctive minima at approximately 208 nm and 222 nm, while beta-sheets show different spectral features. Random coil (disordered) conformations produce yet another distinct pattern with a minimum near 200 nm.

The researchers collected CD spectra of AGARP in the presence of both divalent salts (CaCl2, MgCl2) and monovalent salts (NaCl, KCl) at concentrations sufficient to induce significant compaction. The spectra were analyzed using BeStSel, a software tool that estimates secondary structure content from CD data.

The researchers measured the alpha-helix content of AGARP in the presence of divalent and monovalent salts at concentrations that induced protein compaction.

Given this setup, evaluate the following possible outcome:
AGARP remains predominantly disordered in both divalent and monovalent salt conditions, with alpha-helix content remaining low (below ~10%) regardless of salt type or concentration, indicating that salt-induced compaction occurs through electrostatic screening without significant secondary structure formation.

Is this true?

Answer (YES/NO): YES